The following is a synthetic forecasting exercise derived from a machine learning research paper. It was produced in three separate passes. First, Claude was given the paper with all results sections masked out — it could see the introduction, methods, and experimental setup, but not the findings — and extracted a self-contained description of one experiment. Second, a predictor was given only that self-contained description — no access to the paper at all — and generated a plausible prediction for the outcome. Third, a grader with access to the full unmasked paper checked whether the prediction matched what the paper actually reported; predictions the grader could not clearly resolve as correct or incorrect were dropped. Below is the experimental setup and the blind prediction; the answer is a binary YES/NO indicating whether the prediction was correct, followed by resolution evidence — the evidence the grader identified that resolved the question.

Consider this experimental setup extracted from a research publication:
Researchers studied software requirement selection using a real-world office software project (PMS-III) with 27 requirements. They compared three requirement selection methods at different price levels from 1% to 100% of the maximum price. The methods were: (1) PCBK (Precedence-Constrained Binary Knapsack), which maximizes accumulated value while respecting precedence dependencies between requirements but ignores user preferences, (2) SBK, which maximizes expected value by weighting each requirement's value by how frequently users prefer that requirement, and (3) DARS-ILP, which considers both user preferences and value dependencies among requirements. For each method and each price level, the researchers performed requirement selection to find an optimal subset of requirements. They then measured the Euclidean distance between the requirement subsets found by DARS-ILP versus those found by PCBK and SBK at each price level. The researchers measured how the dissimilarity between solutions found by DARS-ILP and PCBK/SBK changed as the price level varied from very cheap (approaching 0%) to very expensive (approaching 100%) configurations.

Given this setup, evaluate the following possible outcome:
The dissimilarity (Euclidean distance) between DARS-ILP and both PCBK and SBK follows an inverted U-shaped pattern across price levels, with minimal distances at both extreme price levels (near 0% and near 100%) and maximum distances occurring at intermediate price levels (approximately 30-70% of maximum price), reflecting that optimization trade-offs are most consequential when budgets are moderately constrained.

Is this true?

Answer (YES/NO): YES